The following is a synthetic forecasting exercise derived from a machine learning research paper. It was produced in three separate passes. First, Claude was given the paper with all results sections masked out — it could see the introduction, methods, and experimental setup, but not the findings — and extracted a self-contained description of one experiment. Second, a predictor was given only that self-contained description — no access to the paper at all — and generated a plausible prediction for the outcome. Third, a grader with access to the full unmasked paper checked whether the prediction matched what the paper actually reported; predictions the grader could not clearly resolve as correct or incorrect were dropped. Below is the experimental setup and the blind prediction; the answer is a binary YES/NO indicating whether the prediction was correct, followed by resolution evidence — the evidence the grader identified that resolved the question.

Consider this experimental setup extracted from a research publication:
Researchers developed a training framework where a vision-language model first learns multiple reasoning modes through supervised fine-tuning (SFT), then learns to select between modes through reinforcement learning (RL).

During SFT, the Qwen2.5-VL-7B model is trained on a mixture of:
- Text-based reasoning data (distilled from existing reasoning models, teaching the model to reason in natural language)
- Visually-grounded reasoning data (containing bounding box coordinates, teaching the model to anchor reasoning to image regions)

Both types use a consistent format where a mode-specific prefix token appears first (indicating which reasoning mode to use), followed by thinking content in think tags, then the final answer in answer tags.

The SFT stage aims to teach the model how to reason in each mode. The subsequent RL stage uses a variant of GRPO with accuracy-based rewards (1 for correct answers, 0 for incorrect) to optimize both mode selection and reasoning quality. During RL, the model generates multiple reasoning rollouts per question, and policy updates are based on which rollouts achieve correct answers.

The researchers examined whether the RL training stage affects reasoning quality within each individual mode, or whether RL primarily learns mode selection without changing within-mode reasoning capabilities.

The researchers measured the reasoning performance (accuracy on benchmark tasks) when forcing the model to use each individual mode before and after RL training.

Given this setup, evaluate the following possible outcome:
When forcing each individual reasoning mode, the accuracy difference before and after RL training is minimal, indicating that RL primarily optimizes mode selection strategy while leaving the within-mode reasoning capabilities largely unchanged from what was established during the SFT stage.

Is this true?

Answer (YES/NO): NO